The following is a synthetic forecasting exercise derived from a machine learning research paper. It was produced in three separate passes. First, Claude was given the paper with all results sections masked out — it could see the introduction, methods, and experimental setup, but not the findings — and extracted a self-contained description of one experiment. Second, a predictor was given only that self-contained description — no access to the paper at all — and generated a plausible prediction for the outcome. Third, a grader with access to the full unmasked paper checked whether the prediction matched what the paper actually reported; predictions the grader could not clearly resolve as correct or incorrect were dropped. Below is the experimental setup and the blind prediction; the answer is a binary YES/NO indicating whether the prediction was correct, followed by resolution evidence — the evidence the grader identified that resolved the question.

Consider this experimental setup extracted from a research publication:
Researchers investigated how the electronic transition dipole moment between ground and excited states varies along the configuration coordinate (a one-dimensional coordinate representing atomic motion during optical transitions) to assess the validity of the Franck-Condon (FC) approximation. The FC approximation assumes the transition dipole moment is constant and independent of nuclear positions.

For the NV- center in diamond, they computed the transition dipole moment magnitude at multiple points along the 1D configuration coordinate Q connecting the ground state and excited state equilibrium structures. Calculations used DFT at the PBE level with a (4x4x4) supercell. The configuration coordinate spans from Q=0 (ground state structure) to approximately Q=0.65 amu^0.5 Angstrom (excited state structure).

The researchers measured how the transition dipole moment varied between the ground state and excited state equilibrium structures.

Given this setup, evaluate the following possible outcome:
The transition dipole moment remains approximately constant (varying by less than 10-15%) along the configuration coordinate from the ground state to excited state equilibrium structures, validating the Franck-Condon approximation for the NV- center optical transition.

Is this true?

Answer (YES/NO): YES